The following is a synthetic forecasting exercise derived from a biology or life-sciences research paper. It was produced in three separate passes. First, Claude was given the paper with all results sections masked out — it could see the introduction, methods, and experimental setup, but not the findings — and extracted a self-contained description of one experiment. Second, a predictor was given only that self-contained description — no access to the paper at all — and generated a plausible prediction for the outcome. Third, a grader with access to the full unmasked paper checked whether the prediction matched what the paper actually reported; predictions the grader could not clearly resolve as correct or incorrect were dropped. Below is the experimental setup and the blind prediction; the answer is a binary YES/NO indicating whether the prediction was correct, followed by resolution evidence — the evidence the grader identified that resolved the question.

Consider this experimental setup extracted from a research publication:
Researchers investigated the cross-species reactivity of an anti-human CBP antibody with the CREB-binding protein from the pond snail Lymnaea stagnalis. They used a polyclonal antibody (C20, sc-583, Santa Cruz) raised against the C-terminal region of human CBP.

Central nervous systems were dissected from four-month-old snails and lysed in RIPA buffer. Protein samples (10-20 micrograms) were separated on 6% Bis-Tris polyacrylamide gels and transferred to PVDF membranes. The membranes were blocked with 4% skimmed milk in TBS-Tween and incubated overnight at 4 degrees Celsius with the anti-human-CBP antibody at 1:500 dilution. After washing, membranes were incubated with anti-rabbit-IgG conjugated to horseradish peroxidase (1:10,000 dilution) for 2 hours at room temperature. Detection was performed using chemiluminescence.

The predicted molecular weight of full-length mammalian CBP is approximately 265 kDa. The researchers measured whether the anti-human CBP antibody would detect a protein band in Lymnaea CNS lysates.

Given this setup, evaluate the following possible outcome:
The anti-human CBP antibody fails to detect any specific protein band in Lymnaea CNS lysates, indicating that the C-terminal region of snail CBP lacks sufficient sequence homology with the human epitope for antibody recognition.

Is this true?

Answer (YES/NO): NO